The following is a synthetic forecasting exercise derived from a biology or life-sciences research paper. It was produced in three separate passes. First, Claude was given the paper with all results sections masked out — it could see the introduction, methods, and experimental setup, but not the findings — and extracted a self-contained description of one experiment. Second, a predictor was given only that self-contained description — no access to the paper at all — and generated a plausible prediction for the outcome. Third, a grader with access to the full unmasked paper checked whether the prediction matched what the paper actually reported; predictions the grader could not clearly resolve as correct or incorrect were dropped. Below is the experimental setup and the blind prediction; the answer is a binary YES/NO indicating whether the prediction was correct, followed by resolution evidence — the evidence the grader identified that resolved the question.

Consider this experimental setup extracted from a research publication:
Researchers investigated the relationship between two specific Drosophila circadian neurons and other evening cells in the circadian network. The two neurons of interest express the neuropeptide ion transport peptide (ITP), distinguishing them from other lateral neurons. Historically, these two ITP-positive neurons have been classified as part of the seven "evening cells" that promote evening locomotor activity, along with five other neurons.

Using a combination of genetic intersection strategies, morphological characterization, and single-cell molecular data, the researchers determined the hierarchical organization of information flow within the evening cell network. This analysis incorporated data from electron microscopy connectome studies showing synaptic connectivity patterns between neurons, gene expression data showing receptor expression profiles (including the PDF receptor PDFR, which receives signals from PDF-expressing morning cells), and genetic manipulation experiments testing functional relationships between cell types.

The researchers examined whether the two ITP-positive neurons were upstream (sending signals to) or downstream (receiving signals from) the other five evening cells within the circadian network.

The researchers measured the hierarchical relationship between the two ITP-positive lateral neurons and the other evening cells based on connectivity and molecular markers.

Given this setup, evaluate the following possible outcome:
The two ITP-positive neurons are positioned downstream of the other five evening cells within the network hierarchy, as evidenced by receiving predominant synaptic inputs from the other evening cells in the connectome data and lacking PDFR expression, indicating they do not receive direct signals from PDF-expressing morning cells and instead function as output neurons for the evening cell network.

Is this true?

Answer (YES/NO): NO